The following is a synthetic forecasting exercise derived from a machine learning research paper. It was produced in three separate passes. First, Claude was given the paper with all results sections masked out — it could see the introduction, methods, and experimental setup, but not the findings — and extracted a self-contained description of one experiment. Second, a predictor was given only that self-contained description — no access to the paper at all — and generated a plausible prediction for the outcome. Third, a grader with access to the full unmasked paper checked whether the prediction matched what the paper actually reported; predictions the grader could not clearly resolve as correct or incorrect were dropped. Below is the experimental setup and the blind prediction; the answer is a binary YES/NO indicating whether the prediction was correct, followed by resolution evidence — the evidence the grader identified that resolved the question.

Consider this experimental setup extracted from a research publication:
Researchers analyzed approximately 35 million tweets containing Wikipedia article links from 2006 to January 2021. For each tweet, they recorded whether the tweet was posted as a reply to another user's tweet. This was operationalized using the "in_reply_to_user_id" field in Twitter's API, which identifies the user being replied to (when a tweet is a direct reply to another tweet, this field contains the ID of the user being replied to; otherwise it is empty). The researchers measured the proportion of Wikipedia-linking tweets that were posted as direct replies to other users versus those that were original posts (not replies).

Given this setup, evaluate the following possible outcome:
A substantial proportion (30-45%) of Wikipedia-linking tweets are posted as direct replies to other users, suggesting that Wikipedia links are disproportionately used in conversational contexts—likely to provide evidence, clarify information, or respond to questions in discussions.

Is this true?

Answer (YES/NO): YES